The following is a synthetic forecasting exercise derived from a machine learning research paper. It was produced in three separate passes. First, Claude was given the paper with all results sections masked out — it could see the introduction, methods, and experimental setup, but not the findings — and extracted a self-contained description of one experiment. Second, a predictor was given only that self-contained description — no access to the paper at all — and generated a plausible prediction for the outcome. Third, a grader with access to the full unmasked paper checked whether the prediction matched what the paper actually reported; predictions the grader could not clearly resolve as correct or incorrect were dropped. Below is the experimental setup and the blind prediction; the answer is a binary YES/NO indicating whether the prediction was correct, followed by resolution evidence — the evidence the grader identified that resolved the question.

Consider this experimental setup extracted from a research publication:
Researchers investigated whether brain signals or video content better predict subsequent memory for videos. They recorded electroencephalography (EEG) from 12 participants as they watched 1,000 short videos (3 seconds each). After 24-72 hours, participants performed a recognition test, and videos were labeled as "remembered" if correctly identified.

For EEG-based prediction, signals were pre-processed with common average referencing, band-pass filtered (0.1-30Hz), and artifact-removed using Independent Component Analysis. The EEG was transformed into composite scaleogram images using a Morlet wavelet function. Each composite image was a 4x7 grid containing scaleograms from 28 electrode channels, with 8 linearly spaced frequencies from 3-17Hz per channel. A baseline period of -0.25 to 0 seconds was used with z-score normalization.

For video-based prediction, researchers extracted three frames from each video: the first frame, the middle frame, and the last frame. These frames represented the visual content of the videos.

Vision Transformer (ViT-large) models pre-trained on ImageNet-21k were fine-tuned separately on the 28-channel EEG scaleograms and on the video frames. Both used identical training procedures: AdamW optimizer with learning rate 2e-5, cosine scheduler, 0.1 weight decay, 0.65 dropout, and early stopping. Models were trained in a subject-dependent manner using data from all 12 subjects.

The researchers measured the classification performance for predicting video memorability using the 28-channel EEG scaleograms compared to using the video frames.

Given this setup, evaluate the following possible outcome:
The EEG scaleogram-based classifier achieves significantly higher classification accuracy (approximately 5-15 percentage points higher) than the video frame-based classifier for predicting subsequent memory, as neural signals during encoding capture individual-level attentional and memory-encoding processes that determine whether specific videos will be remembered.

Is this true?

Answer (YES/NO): NO